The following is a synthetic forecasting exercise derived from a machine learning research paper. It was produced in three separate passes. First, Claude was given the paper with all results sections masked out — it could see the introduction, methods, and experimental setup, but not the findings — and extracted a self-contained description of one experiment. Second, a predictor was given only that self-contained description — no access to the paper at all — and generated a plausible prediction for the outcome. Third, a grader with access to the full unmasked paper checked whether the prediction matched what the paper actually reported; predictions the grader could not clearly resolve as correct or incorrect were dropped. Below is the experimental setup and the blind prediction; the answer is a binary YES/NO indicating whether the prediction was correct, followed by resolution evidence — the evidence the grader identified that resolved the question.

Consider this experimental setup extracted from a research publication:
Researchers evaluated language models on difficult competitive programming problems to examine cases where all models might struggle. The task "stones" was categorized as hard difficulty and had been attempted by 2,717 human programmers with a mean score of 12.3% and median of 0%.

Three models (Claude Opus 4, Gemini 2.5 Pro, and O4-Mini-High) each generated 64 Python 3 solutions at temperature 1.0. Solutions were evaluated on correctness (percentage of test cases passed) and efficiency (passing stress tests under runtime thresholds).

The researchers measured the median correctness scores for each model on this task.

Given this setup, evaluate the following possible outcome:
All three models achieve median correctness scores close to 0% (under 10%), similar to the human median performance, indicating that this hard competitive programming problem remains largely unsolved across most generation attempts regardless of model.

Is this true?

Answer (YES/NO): NO